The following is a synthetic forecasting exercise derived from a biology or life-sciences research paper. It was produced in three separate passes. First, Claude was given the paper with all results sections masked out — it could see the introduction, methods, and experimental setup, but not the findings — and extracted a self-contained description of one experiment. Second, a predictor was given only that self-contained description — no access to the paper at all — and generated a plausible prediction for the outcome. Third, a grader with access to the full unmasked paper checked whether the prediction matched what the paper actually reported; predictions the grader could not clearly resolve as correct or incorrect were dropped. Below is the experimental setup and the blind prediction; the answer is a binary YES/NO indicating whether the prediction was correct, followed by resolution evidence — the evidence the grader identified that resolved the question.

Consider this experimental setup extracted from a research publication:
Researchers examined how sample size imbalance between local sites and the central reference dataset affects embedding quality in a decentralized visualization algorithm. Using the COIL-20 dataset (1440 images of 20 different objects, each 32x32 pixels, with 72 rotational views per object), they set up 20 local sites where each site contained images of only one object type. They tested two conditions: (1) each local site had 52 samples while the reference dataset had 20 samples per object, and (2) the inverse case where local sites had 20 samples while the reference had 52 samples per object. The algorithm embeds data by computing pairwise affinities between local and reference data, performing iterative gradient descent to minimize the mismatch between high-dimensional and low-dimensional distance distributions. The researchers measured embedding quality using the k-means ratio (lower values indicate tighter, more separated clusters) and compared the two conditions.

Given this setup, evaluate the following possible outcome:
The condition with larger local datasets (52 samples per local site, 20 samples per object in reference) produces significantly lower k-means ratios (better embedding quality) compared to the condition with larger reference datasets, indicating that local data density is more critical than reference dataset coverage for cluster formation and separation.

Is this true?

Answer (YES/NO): NO